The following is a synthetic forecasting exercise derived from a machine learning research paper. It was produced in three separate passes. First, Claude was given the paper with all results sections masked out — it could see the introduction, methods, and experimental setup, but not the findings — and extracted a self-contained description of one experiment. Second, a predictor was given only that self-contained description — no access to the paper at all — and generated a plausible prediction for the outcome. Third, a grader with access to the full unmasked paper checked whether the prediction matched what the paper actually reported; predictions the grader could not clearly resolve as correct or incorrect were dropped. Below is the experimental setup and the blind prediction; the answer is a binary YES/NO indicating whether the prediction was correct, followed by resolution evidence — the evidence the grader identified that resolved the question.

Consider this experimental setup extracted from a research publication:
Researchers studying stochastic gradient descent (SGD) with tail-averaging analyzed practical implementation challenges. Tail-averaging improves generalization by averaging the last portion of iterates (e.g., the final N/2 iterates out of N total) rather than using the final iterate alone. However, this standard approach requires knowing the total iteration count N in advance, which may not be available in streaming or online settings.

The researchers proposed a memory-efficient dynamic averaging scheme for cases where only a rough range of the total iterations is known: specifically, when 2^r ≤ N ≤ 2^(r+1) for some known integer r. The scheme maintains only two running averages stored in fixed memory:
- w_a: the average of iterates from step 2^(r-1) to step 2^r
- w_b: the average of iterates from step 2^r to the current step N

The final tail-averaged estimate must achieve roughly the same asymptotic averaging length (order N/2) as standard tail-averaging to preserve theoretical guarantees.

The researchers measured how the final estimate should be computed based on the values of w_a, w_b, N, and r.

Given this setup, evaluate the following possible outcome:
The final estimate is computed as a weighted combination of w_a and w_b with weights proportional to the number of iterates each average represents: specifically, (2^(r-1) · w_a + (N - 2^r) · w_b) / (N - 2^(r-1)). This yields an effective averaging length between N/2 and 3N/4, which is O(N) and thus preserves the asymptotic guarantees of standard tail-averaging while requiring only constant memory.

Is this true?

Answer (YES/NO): NO